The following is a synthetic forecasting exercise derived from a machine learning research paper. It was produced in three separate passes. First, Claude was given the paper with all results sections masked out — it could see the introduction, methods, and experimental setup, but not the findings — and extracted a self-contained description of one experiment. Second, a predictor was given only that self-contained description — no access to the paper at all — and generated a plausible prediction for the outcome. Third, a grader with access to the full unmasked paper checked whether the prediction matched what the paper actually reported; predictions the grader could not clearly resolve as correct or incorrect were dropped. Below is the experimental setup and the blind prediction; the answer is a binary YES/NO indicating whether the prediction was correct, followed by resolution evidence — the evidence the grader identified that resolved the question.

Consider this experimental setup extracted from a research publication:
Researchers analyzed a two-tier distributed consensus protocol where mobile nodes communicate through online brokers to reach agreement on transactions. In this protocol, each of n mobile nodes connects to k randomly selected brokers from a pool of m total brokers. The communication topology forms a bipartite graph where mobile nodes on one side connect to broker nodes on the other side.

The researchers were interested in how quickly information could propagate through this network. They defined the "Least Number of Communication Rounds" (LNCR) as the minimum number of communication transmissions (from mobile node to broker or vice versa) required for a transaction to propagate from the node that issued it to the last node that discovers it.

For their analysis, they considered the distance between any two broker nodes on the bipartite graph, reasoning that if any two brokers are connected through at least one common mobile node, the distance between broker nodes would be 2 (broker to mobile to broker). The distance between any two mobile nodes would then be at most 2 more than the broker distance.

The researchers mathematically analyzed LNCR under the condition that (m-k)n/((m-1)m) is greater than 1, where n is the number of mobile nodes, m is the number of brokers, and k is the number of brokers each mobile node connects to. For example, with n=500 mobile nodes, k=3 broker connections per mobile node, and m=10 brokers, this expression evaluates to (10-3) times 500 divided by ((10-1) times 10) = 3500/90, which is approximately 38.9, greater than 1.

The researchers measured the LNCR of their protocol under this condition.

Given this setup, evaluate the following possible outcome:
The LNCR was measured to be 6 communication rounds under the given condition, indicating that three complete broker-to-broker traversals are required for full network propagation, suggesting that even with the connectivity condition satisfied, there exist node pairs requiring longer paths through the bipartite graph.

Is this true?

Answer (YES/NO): NO